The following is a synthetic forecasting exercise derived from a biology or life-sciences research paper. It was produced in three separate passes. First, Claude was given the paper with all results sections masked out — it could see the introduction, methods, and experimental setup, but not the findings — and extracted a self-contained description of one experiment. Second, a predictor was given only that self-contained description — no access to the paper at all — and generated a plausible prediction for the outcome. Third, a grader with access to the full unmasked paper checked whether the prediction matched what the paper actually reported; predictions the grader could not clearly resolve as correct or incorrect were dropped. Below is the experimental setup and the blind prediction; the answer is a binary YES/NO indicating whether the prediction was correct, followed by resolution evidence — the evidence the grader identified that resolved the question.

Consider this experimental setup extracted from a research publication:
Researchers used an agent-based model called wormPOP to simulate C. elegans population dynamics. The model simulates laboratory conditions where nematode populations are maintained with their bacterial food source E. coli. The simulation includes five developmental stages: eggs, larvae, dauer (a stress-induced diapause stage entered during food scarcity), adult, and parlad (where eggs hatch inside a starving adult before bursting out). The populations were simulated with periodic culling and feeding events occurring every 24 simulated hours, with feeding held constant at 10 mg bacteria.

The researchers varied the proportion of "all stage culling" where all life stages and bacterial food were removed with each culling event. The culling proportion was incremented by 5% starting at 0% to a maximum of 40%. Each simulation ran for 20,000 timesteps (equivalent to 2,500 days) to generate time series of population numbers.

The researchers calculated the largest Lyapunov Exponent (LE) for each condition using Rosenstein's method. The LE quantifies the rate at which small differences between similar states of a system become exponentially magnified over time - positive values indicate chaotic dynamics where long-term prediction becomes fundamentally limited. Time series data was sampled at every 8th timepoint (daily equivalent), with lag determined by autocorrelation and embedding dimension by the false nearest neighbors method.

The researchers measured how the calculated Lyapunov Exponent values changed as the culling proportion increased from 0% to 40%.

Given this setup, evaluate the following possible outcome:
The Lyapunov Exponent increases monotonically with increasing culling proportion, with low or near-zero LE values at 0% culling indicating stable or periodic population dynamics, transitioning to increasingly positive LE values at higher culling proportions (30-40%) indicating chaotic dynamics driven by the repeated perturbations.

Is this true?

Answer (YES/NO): NO